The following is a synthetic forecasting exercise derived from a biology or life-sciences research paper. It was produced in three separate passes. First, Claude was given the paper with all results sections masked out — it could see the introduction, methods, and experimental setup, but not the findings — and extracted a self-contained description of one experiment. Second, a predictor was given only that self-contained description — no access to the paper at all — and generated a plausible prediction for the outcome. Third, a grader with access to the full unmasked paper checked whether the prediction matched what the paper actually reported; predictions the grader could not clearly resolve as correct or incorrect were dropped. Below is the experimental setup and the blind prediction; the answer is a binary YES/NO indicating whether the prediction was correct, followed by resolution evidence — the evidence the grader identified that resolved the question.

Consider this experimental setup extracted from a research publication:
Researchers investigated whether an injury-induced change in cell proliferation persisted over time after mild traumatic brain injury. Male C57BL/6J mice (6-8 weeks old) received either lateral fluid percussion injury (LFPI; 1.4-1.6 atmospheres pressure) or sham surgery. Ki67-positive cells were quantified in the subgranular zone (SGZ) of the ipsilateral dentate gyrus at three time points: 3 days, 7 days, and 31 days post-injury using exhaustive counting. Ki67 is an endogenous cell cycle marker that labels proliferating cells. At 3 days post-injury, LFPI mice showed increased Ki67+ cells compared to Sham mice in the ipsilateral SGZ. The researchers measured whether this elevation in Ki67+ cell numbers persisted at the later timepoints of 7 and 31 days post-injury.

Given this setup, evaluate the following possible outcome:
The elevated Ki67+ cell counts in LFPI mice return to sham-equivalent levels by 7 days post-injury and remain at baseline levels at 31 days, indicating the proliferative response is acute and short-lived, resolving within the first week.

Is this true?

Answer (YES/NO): YES